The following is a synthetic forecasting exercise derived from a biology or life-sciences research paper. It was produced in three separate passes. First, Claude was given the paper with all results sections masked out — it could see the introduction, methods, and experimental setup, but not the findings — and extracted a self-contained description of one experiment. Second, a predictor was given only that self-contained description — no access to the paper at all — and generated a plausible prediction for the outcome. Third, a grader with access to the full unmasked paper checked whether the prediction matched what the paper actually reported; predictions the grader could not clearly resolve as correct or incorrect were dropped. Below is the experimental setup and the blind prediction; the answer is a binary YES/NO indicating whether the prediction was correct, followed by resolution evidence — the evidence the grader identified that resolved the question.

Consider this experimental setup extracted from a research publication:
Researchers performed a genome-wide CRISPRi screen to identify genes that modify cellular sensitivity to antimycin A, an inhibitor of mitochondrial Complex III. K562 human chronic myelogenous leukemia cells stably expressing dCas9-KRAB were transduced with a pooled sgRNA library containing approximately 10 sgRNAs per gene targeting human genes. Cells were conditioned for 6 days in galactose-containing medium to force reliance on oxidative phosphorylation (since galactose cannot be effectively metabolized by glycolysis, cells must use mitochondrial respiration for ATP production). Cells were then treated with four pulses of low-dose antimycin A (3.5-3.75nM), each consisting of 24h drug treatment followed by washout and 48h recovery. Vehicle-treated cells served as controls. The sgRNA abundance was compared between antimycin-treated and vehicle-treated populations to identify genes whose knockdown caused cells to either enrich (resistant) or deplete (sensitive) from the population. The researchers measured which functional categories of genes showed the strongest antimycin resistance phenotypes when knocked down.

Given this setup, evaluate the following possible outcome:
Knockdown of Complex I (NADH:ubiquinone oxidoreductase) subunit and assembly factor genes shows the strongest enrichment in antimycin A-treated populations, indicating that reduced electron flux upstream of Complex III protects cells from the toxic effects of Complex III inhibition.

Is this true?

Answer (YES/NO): YES